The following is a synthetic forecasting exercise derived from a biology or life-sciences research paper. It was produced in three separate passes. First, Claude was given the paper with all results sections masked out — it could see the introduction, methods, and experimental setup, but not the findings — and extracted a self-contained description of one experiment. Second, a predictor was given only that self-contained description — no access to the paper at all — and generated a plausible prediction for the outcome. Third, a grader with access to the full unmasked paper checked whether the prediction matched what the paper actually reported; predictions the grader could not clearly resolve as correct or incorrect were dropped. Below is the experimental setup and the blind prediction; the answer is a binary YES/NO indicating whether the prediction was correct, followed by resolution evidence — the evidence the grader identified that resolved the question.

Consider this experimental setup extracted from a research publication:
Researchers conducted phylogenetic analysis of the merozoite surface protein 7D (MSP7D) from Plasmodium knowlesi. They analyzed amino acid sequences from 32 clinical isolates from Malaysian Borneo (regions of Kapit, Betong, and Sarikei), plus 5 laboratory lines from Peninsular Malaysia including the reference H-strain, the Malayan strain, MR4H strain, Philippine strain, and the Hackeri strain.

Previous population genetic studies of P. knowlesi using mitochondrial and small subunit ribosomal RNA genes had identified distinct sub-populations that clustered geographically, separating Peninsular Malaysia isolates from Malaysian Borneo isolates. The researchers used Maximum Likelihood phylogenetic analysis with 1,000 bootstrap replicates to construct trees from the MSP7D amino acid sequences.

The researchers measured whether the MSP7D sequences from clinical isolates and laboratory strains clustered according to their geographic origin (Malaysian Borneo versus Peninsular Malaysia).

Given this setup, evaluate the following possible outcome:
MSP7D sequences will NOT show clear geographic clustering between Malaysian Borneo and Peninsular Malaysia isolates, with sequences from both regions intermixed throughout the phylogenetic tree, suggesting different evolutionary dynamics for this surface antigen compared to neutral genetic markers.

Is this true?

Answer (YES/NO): YES